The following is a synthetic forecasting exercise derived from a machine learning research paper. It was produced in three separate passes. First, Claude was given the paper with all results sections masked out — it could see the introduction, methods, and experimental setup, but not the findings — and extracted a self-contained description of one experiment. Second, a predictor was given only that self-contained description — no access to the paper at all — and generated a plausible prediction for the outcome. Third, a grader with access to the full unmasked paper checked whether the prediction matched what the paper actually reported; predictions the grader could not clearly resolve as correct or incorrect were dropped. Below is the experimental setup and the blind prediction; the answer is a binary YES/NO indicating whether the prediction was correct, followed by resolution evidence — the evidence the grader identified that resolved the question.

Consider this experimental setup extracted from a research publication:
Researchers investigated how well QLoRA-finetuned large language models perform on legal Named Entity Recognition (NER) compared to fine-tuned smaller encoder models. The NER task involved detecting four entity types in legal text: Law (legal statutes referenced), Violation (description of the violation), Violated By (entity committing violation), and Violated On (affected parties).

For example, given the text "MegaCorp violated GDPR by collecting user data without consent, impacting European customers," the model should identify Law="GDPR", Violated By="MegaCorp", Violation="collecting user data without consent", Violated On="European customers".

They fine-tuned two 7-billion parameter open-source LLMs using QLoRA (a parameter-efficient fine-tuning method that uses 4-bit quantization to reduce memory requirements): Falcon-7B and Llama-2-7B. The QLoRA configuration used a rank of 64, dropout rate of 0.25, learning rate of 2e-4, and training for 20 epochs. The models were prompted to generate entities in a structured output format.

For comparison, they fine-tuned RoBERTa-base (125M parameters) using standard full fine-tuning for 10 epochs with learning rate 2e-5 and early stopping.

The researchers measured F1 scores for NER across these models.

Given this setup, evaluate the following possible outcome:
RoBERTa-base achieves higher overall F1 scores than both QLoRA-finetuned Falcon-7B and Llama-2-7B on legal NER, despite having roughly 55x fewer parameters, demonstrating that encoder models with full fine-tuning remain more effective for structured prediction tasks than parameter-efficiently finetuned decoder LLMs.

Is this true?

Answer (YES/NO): YES